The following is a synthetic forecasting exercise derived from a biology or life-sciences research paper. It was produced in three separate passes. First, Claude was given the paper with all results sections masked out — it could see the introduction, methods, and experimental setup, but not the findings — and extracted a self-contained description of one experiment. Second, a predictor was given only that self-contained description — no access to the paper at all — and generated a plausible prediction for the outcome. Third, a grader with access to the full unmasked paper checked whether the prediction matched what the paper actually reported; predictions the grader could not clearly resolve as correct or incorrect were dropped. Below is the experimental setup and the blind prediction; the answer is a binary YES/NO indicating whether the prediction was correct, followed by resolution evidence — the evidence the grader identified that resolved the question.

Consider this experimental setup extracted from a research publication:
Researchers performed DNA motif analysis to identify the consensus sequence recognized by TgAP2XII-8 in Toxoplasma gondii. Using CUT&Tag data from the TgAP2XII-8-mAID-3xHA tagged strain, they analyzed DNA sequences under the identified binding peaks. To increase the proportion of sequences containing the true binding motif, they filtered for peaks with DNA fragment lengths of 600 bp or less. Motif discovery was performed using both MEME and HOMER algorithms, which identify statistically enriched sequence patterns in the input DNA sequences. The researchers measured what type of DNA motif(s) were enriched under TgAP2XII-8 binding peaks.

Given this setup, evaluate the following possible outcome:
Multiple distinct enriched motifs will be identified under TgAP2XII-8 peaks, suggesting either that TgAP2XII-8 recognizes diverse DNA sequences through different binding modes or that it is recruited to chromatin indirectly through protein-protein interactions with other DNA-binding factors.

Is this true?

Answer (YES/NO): NO